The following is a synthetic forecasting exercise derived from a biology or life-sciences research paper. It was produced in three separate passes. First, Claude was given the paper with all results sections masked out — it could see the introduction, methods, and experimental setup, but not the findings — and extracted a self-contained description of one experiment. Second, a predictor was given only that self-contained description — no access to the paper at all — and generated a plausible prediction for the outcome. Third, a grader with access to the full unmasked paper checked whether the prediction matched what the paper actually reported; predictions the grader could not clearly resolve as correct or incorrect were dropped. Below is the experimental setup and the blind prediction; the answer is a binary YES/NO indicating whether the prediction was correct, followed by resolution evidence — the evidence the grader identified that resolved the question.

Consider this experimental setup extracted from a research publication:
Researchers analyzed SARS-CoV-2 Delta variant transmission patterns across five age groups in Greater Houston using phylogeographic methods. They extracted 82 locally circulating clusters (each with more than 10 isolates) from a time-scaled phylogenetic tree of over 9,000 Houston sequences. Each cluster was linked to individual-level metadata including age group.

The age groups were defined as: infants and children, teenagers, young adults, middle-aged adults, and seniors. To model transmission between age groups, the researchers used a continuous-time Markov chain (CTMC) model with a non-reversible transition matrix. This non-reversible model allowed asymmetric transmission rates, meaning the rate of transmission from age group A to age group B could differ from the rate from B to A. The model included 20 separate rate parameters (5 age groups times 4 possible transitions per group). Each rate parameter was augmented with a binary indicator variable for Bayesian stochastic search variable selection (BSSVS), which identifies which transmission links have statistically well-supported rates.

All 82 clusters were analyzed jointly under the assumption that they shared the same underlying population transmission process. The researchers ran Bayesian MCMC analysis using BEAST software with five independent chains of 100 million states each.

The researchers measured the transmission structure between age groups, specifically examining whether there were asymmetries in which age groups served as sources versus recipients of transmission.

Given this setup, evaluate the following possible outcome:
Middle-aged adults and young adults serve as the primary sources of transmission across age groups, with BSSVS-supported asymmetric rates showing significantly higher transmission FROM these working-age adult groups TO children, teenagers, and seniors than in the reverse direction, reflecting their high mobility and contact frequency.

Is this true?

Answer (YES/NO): YES